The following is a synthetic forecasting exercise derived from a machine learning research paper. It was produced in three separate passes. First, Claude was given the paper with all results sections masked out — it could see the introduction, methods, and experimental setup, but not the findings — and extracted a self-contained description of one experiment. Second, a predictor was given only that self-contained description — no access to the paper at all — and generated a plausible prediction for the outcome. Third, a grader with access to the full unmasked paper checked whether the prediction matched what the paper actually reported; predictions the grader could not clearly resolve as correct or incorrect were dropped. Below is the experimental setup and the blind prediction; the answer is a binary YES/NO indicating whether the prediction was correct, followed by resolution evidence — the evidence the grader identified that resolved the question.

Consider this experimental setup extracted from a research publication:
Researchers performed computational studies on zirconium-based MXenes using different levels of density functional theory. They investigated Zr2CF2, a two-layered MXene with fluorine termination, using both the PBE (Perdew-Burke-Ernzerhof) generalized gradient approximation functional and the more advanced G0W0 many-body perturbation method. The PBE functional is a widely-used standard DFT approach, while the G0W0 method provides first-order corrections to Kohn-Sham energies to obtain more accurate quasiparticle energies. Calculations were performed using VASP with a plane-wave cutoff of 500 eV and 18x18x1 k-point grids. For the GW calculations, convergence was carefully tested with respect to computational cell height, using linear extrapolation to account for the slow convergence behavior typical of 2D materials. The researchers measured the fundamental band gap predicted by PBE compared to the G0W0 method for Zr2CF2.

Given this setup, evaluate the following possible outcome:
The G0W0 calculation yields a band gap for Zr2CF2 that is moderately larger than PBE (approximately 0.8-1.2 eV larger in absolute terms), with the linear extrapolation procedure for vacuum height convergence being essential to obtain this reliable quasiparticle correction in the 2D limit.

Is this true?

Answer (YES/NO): NO